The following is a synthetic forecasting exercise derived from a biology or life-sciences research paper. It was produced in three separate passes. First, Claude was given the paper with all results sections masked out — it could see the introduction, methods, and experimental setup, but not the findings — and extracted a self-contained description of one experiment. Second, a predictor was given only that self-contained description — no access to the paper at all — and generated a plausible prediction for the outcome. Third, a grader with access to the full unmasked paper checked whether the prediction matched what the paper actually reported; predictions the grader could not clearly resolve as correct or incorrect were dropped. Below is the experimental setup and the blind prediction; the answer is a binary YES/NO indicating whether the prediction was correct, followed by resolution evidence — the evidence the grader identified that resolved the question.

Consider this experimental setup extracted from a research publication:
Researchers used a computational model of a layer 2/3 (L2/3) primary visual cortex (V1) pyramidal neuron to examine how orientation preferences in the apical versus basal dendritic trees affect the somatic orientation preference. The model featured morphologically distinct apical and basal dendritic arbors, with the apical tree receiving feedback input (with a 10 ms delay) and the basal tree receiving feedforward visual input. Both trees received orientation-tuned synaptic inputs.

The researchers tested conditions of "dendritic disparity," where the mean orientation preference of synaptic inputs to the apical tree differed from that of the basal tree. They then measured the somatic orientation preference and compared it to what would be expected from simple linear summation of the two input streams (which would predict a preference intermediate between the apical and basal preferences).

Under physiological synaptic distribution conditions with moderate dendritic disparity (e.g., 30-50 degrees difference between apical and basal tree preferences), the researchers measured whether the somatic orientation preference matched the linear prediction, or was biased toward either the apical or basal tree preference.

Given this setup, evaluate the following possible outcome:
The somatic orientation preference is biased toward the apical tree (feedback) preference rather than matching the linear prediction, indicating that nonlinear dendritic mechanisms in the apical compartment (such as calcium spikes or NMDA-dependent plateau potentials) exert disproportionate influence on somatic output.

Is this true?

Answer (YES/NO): NO